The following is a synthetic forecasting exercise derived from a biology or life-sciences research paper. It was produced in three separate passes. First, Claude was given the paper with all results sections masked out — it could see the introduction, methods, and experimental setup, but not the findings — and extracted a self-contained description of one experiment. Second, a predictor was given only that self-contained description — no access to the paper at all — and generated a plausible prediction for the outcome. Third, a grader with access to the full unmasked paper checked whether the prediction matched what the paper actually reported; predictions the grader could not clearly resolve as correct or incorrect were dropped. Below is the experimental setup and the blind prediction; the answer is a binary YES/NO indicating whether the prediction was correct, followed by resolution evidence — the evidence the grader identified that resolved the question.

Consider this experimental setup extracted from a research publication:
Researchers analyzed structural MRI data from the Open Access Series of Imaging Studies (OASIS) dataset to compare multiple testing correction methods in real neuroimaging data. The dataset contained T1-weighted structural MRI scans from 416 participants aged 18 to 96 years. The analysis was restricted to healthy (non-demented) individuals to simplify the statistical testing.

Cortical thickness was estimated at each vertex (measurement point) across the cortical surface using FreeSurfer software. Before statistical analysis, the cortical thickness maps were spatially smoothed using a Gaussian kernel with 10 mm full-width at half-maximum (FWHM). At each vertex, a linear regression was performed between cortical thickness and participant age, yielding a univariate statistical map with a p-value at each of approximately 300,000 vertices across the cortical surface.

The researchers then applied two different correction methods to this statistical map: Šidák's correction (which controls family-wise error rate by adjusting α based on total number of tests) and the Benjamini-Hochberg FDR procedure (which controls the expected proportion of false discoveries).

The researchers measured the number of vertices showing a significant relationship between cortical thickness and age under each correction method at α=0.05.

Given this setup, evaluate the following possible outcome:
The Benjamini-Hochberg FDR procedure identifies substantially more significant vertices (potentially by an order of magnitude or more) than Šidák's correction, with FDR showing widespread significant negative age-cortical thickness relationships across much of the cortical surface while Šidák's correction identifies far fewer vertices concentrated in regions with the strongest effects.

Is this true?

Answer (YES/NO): NO